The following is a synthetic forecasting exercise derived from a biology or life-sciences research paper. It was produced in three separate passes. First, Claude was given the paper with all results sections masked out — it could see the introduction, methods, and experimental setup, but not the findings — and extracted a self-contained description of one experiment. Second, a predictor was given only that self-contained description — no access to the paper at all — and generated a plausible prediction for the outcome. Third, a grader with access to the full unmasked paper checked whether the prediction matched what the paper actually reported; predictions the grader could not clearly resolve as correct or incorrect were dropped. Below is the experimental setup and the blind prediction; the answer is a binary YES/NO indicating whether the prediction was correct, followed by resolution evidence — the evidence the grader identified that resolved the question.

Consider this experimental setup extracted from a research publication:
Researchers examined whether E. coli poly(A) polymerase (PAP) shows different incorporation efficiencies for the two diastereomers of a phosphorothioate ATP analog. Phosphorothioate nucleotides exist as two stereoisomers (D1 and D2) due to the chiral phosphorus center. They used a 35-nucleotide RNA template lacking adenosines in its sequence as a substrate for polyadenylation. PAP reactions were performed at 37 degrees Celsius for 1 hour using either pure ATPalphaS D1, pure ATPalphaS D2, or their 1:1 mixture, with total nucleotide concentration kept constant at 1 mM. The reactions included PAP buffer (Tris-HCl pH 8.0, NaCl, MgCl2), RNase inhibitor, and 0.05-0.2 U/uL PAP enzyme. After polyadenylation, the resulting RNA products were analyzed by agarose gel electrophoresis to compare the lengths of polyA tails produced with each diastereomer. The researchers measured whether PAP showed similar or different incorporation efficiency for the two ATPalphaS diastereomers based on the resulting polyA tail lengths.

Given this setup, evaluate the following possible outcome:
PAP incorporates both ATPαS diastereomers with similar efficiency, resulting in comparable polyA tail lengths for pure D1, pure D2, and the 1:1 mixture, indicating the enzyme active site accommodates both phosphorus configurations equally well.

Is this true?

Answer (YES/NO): NO